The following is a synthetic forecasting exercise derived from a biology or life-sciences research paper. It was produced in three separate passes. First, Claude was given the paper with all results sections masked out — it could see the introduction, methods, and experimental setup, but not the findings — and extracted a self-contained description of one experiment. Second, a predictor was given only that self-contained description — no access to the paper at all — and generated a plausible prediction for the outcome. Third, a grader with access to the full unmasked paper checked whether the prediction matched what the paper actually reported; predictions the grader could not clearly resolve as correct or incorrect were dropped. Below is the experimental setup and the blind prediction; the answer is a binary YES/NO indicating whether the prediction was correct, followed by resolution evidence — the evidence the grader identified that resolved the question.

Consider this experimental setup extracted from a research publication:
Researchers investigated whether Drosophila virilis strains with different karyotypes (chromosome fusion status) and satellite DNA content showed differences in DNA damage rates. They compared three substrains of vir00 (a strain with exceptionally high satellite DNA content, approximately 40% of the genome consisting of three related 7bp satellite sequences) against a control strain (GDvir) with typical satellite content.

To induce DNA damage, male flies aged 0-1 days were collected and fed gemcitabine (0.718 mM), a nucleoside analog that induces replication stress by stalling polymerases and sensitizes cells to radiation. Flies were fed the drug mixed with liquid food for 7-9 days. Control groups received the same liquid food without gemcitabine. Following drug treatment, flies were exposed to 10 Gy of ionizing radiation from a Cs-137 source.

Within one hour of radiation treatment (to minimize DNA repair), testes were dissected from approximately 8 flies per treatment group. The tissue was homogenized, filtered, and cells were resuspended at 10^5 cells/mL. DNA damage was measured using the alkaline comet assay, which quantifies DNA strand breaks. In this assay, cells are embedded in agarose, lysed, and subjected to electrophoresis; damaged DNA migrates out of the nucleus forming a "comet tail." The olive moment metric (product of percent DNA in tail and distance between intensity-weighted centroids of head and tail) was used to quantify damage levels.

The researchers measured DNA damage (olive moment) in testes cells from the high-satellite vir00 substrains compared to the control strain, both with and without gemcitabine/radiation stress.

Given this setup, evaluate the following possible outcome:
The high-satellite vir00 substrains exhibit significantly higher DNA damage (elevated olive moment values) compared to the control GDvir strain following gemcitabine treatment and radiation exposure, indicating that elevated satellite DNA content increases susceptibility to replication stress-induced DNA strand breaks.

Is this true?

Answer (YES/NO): YES